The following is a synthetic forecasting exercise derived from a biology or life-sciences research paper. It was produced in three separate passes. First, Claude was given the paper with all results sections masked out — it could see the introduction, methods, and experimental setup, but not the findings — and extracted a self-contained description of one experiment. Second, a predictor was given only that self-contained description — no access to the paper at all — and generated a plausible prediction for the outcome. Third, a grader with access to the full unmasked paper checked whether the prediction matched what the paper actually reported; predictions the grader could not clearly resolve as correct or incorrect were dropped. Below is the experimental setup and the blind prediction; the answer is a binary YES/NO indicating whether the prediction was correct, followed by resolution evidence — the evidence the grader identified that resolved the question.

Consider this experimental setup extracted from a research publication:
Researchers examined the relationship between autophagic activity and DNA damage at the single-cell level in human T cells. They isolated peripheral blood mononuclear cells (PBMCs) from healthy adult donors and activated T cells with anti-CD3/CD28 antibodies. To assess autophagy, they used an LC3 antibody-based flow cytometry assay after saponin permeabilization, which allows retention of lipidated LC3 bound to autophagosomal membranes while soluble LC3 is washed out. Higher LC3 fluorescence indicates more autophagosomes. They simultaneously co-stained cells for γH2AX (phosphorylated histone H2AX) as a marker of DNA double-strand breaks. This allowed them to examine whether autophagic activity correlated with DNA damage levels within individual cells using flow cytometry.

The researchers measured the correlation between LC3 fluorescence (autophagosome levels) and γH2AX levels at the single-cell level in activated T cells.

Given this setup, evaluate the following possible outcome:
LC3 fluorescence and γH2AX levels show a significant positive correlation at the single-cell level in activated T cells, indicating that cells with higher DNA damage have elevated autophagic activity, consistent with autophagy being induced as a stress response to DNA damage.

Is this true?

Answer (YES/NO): NO